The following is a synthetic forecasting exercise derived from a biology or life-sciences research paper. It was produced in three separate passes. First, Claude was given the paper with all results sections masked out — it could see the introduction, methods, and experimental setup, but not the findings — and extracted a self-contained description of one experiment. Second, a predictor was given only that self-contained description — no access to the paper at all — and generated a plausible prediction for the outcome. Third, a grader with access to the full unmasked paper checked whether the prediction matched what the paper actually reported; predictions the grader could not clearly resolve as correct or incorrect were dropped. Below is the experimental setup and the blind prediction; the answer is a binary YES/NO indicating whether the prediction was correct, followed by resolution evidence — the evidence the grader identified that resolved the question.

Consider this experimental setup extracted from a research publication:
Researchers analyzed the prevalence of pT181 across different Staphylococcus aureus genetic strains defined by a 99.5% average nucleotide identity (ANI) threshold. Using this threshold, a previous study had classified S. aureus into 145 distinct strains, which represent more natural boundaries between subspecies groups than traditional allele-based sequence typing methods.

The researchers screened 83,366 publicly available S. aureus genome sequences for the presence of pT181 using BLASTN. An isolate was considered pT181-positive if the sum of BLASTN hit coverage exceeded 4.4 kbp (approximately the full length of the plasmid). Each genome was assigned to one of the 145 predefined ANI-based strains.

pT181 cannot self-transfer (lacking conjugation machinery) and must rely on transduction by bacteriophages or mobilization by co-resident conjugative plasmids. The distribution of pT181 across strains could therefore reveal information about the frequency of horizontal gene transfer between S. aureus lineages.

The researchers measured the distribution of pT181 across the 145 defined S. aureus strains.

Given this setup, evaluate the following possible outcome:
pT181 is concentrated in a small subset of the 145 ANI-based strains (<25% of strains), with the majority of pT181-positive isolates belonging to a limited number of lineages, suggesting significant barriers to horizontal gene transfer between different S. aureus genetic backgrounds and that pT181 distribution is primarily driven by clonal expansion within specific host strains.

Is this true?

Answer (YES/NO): NO